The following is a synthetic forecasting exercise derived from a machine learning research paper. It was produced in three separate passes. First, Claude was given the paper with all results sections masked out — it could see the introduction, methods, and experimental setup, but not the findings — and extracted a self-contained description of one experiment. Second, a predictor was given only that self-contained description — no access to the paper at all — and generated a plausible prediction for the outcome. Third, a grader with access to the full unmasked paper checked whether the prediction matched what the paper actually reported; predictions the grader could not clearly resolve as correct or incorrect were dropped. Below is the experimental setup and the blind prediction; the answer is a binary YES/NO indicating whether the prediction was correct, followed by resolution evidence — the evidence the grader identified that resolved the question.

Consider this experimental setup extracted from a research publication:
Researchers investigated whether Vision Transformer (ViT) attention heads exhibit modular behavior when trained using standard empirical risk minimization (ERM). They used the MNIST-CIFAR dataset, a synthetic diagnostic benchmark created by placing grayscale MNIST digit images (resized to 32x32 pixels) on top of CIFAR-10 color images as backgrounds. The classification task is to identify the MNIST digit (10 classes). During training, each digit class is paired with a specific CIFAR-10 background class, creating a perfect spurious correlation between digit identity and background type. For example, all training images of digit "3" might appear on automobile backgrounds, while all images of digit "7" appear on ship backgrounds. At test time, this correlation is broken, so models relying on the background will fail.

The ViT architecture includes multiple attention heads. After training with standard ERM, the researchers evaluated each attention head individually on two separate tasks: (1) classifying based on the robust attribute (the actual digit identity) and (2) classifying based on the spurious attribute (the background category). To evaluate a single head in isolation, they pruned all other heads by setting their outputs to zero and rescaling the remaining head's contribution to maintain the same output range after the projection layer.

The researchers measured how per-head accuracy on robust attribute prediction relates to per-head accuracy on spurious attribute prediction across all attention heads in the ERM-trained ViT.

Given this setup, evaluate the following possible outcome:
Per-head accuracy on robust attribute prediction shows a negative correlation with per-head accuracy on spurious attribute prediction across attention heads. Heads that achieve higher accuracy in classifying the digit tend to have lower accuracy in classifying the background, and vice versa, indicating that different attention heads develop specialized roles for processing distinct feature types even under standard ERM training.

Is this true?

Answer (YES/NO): YES